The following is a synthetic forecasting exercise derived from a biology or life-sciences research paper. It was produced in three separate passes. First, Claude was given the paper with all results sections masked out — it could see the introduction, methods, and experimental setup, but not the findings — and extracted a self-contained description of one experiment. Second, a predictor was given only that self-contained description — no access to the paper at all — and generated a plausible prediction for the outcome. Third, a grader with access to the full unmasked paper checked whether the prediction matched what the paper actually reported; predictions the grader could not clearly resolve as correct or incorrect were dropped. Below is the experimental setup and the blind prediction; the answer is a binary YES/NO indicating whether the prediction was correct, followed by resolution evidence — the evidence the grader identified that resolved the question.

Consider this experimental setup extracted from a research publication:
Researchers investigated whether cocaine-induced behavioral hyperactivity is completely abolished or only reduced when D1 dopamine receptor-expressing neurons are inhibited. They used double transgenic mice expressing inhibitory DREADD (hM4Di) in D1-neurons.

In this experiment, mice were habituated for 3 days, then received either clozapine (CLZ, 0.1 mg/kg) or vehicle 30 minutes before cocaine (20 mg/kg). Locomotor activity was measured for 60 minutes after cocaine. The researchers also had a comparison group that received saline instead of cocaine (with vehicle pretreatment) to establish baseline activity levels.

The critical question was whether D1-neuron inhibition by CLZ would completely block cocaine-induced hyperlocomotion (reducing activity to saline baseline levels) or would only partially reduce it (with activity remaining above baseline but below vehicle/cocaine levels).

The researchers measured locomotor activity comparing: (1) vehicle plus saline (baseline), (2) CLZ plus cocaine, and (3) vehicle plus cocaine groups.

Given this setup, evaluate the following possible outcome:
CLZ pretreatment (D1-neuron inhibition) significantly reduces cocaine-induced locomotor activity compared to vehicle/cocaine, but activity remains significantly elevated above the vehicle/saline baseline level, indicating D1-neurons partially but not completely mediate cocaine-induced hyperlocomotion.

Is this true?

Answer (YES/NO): NO